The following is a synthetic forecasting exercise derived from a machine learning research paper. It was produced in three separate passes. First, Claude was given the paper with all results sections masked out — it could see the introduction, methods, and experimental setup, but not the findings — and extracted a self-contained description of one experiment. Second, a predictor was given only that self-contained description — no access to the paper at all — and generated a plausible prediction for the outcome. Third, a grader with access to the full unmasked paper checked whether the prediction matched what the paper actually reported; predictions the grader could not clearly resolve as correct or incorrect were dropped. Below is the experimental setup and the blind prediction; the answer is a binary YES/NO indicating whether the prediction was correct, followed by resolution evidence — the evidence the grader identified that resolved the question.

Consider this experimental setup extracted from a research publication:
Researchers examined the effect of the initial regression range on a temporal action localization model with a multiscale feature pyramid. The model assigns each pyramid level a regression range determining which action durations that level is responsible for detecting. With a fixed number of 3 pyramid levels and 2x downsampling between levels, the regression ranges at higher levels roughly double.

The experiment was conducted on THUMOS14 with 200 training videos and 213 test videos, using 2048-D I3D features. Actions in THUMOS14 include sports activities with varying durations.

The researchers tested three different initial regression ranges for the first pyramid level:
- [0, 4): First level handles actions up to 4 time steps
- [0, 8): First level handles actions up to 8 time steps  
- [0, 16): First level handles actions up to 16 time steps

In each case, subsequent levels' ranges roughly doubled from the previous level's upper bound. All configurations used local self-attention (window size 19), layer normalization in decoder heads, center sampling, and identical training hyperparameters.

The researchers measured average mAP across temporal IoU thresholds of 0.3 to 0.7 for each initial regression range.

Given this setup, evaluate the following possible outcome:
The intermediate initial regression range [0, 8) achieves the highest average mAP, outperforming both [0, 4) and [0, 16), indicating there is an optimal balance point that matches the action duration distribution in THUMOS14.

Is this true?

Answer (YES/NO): NO